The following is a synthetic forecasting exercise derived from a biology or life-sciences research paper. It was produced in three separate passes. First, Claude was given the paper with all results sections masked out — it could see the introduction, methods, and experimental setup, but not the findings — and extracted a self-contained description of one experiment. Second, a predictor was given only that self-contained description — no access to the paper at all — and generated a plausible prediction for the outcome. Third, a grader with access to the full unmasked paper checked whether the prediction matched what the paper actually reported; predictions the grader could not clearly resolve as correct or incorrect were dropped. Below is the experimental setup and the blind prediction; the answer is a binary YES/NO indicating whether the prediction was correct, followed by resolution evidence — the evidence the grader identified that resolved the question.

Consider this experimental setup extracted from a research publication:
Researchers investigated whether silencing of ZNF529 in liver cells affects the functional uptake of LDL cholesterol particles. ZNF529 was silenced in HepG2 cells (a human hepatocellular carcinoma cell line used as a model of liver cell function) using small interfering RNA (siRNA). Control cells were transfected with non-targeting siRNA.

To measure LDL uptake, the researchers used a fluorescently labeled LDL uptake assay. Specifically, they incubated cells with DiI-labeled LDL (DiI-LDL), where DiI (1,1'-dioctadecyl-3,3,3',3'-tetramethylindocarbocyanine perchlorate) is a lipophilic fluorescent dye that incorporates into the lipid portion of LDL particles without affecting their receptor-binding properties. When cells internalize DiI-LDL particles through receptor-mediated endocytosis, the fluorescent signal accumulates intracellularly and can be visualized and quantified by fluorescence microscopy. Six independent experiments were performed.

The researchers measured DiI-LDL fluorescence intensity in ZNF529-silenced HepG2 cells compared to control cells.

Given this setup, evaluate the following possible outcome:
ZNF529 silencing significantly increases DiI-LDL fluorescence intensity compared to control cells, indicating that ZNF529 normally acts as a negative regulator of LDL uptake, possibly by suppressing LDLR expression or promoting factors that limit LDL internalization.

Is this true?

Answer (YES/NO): YES